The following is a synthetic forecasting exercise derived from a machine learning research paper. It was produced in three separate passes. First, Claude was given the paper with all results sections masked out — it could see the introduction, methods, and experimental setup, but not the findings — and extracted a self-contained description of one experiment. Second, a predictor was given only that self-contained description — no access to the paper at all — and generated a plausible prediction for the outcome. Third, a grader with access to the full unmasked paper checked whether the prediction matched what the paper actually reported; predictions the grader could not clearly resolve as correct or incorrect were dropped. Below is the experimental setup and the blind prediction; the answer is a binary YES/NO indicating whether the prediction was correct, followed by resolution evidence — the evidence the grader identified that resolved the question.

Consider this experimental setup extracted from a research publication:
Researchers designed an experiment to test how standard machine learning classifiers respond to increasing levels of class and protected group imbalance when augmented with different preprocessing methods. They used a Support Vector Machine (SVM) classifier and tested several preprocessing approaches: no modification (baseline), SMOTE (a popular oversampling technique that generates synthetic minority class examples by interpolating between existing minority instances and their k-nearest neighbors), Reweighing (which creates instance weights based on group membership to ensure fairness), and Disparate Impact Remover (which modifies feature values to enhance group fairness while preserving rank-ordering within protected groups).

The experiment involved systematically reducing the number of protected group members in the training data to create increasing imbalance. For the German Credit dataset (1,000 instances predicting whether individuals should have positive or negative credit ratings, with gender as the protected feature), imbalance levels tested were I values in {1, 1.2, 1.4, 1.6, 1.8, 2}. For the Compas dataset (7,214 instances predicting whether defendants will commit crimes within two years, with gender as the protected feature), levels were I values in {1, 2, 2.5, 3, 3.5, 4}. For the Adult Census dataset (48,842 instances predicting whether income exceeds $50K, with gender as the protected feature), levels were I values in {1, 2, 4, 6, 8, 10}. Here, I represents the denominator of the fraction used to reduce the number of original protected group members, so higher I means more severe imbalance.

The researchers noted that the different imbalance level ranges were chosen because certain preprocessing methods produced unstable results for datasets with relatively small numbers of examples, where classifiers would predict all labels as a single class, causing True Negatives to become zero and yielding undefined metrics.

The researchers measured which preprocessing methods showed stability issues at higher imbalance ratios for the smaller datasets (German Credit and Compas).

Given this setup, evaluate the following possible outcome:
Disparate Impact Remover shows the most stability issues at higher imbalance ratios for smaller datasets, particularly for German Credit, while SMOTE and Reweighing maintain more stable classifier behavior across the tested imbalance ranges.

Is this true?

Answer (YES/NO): NO